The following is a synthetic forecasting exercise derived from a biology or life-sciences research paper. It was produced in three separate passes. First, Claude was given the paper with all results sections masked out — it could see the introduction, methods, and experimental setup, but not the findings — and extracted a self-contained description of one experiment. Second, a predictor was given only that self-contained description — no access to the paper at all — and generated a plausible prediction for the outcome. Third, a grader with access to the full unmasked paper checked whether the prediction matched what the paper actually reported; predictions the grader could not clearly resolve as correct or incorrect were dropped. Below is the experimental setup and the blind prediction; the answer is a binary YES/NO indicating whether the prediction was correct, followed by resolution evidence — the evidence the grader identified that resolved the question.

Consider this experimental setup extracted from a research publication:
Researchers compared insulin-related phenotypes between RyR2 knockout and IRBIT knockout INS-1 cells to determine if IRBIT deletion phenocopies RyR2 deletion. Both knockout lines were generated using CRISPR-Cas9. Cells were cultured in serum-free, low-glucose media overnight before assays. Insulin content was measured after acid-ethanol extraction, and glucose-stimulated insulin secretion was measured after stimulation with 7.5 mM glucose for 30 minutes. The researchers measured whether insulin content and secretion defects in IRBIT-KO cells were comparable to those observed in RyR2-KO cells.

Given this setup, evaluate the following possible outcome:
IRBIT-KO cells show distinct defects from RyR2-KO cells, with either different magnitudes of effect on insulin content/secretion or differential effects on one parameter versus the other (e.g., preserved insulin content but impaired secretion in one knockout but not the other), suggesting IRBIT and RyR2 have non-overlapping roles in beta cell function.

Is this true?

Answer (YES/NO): NO